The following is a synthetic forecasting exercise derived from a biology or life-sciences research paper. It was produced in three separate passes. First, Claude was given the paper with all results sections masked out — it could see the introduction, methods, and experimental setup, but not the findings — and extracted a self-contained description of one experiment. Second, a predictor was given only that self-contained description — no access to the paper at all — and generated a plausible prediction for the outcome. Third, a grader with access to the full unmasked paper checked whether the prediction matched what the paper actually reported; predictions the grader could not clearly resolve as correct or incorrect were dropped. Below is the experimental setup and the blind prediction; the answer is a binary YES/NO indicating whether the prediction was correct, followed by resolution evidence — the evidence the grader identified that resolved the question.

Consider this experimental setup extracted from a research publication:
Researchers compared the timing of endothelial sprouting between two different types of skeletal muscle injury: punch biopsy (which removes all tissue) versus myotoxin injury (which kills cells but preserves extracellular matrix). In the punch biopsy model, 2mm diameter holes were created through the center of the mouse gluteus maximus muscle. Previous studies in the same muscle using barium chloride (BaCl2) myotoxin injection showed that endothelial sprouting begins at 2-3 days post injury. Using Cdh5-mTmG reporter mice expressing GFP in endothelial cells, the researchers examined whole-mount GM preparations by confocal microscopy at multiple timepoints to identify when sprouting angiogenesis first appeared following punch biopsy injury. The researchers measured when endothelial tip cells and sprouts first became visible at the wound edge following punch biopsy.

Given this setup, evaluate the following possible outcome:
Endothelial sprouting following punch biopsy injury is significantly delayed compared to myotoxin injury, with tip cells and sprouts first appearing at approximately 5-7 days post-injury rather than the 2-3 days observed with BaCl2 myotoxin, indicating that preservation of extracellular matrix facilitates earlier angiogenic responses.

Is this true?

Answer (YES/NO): YES